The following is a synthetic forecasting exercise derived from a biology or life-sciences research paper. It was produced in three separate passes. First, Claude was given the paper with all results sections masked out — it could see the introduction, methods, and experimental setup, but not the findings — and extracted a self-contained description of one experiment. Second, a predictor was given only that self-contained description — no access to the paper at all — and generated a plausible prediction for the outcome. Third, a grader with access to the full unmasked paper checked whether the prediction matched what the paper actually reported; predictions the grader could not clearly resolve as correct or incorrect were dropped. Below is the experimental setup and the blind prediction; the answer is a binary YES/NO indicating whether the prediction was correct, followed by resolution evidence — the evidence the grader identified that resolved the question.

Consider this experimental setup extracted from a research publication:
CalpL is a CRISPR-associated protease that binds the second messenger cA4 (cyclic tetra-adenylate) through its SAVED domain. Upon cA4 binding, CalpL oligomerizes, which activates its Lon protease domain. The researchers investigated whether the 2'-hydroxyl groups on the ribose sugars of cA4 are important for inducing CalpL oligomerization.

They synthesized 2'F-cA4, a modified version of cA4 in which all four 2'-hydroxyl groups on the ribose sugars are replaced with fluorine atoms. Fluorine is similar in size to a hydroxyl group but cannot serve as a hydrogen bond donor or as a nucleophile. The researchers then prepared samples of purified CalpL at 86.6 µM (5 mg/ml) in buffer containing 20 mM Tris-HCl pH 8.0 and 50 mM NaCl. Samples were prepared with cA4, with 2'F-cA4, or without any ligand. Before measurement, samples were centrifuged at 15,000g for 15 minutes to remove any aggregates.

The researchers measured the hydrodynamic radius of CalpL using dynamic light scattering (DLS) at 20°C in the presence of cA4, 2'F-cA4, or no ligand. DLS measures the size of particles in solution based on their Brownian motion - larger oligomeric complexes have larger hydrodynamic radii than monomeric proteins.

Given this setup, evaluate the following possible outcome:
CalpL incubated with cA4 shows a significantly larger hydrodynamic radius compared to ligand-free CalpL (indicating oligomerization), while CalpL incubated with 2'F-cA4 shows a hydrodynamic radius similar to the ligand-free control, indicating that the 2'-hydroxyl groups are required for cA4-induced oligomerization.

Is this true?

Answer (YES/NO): NO